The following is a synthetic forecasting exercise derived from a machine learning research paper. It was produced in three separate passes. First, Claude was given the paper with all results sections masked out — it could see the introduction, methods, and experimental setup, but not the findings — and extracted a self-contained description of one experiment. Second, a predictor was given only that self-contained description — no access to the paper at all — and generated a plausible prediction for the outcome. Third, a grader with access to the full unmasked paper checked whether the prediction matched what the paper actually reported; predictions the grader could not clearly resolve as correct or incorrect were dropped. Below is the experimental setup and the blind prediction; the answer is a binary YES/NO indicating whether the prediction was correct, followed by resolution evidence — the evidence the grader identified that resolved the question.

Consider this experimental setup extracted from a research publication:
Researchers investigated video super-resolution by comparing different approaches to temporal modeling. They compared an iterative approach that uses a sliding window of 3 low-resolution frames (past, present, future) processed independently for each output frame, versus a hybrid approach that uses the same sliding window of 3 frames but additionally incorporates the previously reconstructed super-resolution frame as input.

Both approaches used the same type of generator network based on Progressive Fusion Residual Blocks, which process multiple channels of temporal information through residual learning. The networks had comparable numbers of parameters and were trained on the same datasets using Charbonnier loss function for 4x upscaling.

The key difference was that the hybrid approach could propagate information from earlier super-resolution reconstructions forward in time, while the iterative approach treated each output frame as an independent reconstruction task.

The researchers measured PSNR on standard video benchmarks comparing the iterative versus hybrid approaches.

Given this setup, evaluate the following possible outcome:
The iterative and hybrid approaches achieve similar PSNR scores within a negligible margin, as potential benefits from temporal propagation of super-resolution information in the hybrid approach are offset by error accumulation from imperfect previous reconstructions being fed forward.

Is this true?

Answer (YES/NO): NO